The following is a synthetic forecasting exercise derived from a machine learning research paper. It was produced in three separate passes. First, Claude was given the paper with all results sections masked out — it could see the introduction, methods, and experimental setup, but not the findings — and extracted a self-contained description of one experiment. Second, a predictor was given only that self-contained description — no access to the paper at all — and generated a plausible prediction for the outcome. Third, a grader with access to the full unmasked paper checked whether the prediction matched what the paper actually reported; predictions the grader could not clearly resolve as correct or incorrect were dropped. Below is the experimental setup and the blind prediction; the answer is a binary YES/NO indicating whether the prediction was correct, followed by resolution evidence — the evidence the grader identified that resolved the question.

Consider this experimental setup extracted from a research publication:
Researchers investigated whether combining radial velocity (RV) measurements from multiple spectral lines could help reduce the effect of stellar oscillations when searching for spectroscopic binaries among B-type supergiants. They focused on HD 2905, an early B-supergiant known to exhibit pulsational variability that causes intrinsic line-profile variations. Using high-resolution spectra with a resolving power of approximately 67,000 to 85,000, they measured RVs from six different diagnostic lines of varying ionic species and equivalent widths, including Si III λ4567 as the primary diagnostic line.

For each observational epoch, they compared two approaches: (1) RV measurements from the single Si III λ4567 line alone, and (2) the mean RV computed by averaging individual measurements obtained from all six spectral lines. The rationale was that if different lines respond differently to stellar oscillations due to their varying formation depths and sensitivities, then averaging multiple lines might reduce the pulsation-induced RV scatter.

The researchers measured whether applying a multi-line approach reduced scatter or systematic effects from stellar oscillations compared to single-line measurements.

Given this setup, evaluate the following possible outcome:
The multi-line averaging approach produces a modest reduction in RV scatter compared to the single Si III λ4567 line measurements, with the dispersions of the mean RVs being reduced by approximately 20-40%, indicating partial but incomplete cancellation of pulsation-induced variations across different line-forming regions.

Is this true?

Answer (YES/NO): NO